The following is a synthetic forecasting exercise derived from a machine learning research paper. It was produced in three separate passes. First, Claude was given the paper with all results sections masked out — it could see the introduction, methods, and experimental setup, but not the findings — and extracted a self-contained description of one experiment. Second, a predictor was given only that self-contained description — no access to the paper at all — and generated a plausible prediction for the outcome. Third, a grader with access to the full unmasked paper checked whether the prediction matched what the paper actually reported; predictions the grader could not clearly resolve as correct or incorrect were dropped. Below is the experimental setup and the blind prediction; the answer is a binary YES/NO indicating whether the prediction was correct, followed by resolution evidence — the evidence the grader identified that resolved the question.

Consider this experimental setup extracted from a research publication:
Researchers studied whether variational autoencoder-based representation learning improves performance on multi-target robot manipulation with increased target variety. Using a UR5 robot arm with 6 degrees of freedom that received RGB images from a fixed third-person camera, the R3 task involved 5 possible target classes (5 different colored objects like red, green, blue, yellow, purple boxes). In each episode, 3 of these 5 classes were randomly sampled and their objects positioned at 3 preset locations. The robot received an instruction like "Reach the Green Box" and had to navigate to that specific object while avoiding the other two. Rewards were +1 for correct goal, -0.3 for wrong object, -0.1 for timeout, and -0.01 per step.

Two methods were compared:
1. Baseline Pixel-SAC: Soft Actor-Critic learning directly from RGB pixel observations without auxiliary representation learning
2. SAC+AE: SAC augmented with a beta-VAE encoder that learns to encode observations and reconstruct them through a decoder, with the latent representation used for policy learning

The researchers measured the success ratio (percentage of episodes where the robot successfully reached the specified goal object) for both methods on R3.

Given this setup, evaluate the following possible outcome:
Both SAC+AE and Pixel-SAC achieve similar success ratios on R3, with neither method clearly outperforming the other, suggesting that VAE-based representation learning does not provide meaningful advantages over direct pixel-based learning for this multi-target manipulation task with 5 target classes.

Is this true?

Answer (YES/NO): YES